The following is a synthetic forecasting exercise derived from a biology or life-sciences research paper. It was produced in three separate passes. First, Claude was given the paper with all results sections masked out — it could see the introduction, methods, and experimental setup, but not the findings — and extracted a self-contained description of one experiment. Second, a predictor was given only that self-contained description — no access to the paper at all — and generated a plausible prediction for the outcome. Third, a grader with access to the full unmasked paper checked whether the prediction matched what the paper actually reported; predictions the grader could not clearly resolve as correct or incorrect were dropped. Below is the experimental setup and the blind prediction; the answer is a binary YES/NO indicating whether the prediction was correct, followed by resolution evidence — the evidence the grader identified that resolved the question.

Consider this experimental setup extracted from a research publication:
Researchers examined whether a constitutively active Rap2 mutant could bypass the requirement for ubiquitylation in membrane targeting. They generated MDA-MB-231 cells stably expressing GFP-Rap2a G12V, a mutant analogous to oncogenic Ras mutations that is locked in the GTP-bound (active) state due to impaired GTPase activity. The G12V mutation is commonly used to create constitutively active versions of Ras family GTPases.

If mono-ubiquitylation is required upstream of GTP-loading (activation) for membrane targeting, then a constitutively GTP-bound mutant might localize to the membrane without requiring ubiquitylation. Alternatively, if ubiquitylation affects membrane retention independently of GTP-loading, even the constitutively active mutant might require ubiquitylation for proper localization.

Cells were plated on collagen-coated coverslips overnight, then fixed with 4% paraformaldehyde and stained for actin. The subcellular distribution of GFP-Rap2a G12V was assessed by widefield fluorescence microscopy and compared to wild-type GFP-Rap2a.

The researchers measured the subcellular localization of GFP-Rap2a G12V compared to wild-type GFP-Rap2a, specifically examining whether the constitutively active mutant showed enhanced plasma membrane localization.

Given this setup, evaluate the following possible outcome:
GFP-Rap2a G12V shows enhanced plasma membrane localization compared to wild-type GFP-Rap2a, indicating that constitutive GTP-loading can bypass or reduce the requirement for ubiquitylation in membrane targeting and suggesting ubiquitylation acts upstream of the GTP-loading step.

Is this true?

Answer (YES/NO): NO